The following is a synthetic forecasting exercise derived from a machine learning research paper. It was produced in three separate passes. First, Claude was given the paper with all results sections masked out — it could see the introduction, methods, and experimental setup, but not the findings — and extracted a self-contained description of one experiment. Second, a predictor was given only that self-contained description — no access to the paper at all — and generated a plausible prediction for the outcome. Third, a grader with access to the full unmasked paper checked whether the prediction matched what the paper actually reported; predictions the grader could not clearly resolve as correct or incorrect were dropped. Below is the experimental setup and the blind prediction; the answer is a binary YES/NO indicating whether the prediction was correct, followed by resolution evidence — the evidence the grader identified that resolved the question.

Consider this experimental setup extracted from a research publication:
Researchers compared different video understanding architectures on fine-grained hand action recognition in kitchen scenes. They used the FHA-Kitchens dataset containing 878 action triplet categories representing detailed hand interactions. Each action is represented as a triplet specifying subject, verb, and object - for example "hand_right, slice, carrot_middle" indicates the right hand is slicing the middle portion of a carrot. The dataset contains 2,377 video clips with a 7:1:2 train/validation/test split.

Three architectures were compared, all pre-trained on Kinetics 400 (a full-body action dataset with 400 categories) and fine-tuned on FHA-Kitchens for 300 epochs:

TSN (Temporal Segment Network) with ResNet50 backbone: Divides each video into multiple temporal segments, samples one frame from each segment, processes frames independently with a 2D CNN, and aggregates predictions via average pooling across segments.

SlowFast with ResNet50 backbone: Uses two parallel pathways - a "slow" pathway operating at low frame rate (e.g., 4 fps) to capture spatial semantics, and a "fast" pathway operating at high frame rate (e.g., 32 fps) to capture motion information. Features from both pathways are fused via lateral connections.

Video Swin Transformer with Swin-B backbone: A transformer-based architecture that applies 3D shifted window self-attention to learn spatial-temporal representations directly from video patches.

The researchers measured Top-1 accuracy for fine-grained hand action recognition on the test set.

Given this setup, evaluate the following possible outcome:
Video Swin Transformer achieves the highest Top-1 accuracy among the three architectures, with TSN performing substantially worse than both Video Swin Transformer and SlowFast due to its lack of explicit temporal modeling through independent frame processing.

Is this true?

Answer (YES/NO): YES